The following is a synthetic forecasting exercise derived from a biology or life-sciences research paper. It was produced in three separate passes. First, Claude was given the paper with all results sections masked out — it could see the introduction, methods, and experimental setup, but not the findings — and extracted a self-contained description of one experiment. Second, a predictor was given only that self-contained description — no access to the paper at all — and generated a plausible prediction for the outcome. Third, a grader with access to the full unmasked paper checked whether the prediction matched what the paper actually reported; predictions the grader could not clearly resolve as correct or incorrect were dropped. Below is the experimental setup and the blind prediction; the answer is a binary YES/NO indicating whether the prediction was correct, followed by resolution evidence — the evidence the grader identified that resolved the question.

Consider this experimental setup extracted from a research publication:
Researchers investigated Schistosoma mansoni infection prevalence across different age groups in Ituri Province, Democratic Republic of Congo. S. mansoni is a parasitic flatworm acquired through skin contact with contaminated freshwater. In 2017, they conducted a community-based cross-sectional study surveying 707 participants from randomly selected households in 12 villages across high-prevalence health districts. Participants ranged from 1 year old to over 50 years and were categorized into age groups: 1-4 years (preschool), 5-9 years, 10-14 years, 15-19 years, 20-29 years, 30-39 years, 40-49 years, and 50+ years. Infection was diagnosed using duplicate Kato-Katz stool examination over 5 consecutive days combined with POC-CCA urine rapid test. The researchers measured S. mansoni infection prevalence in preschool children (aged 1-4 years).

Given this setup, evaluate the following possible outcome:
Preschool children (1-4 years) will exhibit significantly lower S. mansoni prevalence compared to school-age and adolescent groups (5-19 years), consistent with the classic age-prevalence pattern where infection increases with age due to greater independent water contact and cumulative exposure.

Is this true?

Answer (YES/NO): NO